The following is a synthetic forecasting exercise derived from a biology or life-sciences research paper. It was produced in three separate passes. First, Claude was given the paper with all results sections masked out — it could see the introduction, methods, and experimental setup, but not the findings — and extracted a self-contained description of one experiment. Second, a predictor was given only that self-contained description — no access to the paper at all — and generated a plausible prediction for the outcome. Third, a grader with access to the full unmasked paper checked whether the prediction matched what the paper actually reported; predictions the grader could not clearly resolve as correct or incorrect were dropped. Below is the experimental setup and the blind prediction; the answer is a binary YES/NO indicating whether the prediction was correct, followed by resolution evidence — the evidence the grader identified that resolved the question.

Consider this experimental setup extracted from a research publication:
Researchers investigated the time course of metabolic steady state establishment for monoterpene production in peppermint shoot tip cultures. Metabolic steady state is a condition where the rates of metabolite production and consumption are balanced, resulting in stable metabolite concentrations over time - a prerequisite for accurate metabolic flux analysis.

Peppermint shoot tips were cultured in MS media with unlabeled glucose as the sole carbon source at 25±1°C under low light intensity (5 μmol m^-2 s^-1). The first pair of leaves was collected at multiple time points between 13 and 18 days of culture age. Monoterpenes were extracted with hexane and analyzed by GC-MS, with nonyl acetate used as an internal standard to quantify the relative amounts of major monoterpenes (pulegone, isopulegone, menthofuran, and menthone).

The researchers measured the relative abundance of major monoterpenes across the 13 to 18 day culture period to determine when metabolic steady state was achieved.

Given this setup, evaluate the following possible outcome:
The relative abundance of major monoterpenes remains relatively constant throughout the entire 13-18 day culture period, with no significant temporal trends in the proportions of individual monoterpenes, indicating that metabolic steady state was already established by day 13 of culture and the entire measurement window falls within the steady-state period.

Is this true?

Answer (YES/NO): NO